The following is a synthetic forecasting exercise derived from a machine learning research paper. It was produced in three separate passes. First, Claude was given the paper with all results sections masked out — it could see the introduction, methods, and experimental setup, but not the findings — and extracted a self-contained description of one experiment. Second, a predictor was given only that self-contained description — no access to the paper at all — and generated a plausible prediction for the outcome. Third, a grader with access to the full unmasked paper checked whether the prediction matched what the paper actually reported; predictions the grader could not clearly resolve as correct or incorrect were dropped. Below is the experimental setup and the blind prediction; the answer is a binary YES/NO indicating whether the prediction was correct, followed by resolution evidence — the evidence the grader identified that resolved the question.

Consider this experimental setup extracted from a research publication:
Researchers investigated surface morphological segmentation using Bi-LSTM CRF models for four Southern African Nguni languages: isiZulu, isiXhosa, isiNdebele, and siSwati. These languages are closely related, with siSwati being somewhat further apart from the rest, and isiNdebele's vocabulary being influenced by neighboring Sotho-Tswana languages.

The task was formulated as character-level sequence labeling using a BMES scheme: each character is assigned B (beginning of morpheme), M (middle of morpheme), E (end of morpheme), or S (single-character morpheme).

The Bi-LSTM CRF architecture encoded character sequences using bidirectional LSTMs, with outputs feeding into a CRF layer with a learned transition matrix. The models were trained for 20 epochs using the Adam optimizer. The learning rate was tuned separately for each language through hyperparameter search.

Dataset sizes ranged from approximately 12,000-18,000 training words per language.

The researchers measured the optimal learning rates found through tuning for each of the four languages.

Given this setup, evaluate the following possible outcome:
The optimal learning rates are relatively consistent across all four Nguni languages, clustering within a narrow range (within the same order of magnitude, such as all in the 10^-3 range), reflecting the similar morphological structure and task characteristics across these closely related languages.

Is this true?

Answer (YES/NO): YES